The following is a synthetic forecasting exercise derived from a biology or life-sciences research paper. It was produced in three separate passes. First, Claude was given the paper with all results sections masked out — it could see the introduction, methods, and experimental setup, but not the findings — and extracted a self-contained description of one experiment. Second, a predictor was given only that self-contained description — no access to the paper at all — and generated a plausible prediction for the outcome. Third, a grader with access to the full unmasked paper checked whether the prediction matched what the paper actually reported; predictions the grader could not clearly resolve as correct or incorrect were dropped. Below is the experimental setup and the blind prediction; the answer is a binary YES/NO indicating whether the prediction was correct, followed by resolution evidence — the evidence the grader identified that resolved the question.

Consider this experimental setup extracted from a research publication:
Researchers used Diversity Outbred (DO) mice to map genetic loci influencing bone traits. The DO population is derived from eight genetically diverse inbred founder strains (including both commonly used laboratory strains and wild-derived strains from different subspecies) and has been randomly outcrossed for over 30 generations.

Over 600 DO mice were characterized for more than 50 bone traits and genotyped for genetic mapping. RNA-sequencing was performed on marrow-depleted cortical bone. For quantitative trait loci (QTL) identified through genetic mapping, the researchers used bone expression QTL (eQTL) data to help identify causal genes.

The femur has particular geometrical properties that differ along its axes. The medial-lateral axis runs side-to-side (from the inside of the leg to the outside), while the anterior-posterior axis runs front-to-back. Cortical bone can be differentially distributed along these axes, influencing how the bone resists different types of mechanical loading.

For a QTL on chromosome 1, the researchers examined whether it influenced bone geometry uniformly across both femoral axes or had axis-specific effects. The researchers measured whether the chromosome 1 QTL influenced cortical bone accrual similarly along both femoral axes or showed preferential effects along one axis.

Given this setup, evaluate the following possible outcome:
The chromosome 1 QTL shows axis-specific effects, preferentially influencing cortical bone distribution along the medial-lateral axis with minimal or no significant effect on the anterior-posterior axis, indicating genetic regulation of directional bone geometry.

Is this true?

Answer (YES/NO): YES